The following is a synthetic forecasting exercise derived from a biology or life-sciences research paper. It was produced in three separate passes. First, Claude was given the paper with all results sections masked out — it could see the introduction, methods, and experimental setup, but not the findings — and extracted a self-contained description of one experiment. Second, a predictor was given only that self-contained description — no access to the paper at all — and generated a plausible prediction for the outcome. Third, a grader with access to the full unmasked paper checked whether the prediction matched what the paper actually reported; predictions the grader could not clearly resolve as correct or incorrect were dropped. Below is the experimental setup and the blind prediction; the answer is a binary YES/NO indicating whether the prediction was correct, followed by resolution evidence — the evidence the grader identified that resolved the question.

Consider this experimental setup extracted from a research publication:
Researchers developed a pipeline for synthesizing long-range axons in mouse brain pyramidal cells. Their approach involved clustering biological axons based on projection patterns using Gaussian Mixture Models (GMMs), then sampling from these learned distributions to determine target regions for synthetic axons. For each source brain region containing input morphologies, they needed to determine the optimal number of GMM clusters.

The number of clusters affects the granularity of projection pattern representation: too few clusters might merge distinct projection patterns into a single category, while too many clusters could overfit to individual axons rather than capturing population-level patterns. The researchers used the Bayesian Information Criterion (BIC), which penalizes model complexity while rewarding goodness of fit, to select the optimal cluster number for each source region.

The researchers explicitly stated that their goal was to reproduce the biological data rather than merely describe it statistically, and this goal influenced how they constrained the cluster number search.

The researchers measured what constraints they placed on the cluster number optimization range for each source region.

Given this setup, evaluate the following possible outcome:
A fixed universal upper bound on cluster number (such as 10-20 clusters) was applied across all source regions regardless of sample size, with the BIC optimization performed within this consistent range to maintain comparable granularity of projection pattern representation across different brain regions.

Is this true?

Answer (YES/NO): NO